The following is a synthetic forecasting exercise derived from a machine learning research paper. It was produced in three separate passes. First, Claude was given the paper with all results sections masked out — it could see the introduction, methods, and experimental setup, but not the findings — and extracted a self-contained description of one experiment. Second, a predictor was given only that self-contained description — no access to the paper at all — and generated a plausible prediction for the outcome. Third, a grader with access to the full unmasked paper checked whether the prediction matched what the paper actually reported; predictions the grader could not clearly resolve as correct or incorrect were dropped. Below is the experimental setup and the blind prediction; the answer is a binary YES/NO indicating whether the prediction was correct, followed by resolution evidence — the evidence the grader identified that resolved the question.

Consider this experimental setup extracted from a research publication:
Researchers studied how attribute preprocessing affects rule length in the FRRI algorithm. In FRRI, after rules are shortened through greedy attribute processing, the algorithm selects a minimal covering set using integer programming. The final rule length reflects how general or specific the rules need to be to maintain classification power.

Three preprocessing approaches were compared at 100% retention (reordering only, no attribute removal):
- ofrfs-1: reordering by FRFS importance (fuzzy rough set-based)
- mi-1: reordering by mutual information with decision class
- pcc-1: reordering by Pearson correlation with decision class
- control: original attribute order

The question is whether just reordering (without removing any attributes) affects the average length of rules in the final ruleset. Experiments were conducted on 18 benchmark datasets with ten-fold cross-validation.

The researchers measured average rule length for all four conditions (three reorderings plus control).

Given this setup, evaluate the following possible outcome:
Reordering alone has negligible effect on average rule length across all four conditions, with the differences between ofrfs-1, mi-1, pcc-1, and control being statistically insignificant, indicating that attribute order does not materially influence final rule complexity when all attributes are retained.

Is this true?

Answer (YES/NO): YES